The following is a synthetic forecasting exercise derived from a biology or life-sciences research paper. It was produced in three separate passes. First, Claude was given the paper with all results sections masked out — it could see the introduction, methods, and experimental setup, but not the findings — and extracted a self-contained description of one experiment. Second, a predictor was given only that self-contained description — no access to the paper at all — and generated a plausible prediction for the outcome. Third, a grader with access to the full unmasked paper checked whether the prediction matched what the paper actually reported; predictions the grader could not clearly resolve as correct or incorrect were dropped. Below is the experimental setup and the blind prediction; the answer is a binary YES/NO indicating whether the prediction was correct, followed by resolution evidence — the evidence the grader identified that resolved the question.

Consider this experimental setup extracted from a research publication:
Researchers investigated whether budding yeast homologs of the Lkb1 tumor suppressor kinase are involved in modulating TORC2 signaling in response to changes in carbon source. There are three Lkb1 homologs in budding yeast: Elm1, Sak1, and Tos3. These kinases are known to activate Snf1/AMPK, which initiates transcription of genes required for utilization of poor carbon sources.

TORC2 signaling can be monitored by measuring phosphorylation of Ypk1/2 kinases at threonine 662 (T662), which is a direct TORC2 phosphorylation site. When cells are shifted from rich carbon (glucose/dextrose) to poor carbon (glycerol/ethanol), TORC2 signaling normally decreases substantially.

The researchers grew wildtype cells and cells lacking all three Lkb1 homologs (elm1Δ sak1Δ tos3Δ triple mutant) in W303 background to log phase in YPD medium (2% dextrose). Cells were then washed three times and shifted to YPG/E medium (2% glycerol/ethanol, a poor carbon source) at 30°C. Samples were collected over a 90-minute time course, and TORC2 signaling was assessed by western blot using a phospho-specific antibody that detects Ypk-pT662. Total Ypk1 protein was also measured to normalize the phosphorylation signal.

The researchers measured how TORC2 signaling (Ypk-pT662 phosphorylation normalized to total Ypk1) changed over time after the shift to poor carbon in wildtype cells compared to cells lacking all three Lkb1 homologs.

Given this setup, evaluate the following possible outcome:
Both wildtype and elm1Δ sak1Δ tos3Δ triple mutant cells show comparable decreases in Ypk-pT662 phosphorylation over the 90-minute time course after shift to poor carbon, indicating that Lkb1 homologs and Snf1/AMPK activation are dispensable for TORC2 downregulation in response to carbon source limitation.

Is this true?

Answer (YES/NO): NO